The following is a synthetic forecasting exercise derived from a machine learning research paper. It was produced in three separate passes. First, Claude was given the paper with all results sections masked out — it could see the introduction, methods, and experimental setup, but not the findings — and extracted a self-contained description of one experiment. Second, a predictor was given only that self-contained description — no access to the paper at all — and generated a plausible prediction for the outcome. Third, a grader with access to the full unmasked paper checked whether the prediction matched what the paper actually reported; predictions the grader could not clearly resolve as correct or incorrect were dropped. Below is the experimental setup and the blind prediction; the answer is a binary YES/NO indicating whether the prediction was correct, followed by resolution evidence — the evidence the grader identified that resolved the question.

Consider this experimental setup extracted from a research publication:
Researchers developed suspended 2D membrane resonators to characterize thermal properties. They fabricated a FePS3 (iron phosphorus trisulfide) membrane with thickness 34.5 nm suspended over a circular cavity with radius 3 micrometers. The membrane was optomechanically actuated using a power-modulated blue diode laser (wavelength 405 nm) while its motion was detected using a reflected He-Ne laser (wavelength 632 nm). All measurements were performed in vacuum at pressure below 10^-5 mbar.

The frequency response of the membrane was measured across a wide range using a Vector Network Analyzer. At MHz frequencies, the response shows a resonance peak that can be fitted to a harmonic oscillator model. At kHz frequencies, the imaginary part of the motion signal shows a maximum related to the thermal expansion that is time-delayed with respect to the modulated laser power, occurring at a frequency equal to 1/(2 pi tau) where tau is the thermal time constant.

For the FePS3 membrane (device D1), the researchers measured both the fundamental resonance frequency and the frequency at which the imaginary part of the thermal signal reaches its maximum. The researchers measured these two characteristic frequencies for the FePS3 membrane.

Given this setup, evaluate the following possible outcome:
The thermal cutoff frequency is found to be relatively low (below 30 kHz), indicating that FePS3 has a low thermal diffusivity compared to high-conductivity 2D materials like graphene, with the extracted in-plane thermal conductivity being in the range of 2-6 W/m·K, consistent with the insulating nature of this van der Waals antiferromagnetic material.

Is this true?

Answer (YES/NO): NO